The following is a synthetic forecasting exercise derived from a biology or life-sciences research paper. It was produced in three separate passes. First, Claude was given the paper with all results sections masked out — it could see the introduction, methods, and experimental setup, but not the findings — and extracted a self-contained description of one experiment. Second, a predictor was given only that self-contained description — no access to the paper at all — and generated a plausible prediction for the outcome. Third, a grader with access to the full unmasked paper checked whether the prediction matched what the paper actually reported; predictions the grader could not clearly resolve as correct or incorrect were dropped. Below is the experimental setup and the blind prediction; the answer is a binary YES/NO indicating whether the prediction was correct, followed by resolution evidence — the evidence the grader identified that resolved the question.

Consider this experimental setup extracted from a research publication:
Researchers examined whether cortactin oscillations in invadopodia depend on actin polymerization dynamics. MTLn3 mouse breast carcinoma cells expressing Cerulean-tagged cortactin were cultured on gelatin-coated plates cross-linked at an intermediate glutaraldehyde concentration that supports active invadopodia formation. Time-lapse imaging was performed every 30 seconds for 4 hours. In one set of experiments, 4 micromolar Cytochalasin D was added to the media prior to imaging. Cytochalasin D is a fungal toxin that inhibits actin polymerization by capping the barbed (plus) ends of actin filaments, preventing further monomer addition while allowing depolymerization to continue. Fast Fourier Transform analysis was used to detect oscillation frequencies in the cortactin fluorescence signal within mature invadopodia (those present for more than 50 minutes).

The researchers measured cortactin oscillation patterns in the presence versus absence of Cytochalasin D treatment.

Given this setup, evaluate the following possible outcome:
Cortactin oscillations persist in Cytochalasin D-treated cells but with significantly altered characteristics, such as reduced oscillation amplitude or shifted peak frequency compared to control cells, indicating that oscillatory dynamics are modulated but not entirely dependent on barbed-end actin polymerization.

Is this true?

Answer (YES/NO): NO